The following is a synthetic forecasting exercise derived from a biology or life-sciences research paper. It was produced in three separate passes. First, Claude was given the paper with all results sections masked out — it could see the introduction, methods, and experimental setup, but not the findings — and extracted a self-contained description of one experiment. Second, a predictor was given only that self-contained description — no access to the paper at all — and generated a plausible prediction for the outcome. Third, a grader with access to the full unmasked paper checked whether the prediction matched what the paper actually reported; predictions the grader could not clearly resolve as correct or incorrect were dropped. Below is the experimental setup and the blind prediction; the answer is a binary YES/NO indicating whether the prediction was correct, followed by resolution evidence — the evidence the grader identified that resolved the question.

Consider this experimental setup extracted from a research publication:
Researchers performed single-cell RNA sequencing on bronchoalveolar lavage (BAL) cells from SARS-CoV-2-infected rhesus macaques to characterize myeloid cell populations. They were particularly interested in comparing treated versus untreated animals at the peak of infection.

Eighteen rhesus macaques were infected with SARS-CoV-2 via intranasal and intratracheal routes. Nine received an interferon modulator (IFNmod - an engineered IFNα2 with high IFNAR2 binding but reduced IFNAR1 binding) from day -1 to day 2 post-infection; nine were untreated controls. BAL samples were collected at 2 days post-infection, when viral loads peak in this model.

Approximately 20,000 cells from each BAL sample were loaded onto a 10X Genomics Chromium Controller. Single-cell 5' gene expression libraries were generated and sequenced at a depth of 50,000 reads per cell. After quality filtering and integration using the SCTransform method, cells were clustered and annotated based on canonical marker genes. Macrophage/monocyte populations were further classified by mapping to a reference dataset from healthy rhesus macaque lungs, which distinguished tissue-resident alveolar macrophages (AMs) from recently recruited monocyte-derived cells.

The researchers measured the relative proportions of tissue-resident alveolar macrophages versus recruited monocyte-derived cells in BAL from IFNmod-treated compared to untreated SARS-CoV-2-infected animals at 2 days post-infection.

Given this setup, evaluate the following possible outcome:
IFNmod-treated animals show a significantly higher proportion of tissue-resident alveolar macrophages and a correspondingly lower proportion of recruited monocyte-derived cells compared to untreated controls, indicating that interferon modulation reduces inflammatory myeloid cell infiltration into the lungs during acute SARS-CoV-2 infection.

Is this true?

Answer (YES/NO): YES